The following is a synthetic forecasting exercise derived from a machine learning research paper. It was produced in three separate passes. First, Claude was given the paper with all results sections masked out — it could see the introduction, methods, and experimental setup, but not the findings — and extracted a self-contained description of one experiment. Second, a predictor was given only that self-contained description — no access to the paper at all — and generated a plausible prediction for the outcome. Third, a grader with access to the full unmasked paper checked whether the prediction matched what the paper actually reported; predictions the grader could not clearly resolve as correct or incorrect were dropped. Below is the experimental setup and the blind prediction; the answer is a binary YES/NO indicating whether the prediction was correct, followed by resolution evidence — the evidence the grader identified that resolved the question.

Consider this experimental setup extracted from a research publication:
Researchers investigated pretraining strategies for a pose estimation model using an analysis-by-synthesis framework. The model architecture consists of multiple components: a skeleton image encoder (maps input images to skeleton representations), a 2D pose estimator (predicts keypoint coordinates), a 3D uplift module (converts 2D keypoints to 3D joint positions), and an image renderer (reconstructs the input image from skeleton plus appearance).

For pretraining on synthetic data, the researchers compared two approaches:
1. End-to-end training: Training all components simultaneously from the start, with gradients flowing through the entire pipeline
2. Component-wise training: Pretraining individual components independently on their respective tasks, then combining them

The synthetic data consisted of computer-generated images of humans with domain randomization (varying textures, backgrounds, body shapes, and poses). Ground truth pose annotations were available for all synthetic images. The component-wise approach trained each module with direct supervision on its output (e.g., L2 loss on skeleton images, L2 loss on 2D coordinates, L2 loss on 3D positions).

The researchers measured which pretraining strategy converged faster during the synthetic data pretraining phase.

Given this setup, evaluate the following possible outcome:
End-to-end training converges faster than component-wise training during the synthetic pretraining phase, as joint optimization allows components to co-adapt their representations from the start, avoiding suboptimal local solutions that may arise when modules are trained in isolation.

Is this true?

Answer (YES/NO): NO